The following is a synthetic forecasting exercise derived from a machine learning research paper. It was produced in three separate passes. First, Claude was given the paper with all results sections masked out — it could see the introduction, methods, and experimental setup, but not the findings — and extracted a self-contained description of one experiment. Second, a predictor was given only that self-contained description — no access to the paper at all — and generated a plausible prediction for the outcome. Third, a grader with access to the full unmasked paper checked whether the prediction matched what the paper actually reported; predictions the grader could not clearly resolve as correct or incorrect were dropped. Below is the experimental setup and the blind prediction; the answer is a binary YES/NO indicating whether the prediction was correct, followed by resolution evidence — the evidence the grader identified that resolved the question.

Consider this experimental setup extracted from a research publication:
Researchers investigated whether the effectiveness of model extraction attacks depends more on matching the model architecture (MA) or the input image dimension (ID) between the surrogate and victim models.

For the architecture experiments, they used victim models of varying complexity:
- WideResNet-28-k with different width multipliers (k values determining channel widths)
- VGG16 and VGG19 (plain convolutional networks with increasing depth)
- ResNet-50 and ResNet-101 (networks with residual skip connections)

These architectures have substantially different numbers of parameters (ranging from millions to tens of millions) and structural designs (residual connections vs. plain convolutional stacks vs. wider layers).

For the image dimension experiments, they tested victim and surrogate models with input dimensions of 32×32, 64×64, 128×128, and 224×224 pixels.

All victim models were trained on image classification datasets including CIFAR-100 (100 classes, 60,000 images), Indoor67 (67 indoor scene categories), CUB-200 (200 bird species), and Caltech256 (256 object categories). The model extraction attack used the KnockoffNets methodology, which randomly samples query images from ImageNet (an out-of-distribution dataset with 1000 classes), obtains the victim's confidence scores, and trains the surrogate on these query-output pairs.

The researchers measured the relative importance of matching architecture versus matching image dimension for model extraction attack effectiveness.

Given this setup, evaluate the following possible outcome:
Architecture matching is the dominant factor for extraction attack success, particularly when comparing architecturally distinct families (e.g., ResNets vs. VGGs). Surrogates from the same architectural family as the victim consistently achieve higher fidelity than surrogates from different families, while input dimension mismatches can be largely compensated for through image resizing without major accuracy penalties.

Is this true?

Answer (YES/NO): NO